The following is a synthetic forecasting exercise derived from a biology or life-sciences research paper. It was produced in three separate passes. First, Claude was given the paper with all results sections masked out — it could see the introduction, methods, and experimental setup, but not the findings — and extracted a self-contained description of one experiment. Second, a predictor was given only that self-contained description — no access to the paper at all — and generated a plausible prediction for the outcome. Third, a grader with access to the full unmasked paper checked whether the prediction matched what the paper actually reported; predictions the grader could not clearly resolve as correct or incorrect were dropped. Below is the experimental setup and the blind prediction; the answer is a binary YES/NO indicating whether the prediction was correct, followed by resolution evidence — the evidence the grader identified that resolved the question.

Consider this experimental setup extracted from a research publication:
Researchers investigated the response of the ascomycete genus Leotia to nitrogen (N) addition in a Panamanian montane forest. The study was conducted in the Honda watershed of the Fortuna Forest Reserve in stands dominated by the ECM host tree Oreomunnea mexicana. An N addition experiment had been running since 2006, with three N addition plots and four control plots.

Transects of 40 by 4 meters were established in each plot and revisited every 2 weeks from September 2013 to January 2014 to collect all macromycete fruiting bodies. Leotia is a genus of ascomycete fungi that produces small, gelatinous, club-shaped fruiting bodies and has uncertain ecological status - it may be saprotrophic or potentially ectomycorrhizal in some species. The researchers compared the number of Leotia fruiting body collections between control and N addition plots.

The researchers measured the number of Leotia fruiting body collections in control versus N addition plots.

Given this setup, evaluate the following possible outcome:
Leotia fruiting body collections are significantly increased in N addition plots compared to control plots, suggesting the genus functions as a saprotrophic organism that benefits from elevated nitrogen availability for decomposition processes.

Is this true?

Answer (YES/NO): YES